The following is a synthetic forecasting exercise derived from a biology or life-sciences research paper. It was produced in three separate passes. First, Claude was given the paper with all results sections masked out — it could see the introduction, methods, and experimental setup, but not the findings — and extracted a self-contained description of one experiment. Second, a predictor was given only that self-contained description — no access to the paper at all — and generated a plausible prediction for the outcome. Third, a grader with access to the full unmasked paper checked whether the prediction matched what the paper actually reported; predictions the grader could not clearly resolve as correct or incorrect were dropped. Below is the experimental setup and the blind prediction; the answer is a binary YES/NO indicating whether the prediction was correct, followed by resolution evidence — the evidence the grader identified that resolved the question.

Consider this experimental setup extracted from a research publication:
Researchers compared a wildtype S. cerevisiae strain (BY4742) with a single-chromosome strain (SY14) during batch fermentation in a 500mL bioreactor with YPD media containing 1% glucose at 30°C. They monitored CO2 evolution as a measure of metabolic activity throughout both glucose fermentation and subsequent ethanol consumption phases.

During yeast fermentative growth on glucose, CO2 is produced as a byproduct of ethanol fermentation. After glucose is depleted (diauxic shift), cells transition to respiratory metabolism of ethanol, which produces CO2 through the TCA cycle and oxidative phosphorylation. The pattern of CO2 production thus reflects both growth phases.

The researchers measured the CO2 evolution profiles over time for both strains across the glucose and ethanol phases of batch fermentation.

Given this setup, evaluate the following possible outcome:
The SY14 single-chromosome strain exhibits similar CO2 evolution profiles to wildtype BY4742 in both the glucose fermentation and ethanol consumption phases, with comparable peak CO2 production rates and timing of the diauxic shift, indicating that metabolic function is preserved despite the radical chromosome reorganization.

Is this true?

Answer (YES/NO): NO